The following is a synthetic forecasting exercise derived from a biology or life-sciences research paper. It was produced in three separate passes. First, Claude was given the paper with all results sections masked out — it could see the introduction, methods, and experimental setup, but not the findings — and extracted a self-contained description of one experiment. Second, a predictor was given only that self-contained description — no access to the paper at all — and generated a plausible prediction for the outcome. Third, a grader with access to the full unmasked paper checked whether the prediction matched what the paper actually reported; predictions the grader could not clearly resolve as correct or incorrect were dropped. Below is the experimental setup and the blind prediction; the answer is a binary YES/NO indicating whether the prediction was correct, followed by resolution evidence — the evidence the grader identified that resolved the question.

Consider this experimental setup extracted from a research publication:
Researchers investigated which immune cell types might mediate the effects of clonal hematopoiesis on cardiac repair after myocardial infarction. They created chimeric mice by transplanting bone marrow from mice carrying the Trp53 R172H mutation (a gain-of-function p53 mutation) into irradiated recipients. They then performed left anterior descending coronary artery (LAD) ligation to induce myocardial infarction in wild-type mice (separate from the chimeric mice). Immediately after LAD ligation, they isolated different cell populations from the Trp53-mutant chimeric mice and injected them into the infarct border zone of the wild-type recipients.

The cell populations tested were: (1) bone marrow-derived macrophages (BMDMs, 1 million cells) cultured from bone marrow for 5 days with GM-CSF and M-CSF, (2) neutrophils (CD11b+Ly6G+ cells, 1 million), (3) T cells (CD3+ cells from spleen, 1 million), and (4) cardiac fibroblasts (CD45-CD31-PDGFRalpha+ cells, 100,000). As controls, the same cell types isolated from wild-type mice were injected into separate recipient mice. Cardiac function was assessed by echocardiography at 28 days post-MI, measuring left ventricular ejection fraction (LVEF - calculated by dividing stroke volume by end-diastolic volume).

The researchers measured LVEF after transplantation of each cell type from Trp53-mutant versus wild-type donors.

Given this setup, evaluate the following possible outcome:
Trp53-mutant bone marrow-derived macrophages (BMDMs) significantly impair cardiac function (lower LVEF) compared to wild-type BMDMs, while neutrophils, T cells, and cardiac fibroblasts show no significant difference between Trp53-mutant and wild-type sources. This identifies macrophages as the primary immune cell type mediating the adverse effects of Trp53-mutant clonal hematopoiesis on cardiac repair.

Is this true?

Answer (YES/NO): NO